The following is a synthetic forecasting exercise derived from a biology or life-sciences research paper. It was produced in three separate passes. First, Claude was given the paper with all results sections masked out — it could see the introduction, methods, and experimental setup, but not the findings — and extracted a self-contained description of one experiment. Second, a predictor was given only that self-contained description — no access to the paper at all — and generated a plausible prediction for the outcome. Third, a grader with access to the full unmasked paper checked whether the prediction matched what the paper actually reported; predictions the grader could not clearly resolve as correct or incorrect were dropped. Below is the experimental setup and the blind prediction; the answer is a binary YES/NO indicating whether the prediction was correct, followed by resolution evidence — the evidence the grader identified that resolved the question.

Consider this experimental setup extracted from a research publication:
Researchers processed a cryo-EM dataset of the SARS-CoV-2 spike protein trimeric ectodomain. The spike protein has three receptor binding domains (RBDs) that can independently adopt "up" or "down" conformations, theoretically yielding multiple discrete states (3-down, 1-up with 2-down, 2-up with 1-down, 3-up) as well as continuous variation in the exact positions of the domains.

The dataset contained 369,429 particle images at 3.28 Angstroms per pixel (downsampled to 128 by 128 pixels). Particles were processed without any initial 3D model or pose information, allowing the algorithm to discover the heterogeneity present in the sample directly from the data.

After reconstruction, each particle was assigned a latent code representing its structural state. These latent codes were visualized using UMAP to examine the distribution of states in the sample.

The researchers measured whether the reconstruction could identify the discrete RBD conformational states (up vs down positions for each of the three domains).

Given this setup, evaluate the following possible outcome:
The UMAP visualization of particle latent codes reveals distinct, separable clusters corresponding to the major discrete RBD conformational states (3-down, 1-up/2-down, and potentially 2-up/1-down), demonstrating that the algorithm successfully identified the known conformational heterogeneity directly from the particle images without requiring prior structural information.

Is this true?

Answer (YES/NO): NO